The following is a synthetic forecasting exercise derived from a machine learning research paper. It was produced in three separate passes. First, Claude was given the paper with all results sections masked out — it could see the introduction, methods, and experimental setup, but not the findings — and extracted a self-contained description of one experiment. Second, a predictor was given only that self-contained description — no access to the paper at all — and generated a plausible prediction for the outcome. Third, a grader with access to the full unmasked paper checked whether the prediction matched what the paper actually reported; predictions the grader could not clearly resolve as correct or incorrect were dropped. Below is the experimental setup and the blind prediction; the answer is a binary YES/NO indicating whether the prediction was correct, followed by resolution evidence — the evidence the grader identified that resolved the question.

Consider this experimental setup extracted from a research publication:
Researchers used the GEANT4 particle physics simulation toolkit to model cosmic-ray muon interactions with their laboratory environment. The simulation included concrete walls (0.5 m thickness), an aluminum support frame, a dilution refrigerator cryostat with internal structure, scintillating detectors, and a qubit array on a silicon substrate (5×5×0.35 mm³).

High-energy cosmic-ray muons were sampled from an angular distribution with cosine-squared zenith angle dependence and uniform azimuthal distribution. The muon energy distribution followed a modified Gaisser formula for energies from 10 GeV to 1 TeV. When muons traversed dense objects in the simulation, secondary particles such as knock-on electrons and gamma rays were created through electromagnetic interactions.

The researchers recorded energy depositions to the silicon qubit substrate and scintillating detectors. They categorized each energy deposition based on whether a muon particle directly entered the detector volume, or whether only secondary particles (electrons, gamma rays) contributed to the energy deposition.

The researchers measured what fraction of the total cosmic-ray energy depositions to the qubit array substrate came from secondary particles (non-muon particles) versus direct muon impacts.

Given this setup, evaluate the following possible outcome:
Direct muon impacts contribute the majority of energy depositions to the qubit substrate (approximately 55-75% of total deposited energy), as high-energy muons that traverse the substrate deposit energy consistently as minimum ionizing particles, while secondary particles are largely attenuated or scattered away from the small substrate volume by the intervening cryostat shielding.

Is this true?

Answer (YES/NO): NO